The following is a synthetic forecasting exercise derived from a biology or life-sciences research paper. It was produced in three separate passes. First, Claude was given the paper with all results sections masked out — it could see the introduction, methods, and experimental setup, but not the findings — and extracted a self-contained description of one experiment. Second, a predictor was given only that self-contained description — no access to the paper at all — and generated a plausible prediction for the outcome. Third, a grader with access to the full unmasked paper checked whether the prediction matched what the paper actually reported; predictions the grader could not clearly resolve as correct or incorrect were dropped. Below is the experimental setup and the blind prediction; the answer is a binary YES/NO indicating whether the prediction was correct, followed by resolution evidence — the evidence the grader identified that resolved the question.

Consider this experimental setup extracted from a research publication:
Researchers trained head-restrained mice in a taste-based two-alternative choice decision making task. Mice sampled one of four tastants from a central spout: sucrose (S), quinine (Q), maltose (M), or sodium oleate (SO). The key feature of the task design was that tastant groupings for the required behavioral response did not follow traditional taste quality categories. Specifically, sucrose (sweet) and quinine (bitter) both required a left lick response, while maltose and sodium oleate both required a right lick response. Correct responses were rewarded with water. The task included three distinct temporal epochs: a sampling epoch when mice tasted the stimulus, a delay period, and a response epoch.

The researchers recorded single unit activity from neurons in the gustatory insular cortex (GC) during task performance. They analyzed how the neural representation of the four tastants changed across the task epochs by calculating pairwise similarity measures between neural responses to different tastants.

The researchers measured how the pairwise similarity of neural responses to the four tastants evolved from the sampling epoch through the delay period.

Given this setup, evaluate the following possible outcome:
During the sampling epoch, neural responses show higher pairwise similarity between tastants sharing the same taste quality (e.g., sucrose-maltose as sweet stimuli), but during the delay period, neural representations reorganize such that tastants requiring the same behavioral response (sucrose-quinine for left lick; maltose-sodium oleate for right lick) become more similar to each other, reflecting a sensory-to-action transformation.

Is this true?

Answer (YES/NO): YES